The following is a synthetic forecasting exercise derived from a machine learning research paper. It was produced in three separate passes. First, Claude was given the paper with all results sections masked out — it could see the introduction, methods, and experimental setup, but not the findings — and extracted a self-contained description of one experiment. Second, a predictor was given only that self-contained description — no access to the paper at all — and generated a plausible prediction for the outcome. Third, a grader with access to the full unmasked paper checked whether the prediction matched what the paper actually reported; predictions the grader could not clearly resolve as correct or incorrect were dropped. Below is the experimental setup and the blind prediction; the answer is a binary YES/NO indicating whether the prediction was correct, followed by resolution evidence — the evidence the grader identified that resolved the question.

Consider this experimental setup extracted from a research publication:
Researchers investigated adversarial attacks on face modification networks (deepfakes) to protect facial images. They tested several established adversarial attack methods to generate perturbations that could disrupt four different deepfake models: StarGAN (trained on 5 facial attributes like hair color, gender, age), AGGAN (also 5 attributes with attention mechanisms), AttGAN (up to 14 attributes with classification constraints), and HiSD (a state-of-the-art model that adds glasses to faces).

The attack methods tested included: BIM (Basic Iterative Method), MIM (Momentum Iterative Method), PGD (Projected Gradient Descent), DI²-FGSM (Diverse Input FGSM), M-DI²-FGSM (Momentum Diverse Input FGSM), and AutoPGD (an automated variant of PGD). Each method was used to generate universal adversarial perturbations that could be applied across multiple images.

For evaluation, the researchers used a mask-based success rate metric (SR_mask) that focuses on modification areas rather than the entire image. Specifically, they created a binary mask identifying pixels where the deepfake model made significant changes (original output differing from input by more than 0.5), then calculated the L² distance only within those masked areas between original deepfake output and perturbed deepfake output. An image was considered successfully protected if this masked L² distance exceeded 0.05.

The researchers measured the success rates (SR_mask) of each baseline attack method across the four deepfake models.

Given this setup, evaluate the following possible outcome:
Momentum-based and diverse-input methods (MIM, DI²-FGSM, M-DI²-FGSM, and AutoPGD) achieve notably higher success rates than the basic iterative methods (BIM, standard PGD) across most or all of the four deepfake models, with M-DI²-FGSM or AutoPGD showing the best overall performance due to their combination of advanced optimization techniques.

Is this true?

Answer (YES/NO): NO